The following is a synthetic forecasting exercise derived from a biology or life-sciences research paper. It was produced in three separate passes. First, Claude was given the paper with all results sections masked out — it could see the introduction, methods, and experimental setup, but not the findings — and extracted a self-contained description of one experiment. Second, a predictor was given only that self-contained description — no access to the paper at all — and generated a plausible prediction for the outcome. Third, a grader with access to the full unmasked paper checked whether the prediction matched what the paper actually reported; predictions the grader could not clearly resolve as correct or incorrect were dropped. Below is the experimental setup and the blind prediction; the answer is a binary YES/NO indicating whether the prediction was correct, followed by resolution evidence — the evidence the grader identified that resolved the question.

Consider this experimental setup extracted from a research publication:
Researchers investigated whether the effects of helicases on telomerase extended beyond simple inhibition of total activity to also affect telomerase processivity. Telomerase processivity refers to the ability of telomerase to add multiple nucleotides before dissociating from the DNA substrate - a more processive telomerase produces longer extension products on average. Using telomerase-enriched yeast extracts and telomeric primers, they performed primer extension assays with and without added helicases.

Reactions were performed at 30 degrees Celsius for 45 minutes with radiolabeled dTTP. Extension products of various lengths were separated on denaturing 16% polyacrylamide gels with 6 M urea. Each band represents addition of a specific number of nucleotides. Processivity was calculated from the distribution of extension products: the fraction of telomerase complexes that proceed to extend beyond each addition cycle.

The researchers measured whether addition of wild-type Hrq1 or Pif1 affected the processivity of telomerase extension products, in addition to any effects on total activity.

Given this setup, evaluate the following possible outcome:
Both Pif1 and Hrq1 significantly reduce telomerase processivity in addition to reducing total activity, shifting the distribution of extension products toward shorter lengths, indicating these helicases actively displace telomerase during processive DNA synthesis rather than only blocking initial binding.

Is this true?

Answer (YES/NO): NO